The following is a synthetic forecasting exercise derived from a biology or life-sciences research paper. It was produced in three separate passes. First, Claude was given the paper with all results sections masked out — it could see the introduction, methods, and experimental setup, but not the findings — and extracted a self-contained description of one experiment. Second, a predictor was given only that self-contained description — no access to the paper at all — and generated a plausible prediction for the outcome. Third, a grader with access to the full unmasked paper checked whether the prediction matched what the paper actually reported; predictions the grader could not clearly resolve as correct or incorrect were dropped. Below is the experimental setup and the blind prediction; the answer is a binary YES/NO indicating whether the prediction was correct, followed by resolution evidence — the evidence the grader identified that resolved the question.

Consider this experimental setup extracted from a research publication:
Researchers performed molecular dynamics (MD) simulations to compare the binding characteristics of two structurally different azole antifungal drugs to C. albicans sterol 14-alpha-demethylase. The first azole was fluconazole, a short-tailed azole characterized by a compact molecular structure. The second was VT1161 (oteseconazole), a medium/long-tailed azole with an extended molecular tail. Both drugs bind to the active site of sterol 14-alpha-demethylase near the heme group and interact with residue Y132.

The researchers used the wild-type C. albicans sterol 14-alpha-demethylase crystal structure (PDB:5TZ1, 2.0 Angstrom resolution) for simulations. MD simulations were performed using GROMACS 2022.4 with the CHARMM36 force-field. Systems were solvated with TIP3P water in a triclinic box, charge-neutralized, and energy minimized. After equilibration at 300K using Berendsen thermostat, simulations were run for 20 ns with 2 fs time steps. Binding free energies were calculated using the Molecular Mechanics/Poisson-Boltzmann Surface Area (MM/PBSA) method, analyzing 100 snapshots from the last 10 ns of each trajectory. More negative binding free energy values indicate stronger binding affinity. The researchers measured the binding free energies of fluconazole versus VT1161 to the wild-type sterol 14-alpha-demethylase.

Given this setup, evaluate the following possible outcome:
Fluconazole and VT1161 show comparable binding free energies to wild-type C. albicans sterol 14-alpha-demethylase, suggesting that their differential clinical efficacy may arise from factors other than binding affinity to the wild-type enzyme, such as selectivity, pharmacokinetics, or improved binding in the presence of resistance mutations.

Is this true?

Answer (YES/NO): NO